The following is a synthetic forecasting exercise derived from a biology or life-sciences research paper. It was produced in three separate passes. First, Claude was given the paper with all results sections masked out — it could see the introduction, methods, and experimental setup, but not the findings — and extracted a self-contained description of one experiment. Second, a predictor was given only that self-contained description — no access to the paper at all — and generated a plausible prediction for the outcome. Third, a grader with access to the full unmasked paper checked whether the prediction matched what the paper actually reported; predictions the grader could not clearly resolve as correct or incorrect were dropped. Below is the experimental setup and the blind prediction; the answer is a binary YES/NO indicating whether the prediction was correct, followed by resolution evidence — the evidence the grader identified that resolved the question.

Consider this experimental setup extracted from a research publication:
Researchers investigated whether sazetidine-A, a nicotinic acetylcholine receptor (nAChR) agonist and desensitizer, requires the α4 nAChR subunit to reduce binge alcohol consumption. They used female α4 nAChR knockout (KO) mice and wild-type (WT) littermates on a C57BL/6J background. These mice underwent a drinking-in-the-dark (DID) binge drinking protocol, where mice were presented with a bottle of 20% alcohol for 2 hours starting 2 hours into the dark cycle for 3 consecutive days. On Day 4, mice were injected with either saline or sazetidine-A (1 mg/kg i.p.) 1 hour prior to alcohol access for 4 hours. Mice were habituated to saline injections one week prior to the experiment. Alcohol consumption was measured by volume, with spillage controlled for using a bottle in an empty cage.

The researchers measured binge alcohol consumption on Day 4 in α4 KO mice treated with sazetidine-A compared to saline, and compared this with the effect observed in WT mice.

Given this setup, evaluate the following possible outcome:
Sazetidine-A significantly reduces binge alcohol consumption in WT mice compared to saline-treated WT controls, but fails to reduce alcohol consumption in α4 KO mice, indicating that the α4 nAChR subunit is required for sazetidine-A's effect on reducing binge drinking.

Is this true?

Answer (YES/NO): NO